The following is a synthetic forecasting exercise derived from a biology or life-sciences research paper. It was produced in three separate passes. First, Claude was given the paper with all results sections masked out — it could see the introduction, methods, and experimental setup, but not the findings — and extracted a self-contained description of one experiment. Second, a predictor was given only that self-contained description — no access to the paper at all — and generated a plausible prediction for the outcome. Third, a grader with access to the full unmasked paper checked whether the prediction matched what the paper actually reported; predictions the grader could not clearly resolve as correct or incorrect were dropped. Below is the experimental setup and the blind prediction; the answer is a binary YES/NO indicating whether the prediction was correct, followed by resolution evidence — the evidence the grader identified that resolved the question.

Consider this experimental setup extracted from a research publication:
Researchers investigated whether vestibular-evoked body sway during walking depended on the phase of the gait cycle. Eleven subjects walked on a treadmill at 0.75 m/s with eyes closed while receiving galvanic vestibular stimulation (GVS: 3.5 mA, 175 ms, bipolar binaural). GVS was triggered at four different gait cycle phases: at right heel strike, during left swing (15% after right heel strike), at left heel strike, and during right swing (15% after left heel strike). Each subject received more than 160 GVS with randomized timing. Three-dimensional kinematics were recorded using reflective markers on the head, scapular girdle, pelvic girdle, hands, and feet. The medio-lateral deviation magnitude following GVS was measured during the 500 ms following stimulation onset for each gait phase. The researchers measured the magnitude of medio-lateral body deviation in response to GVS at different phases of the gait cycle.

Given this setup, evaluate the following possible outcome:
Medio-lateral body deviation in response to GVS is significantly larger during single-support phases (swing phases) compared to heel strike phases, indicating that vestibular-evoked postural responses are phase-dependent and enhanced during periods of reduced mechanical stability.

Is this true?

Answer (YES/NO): NO